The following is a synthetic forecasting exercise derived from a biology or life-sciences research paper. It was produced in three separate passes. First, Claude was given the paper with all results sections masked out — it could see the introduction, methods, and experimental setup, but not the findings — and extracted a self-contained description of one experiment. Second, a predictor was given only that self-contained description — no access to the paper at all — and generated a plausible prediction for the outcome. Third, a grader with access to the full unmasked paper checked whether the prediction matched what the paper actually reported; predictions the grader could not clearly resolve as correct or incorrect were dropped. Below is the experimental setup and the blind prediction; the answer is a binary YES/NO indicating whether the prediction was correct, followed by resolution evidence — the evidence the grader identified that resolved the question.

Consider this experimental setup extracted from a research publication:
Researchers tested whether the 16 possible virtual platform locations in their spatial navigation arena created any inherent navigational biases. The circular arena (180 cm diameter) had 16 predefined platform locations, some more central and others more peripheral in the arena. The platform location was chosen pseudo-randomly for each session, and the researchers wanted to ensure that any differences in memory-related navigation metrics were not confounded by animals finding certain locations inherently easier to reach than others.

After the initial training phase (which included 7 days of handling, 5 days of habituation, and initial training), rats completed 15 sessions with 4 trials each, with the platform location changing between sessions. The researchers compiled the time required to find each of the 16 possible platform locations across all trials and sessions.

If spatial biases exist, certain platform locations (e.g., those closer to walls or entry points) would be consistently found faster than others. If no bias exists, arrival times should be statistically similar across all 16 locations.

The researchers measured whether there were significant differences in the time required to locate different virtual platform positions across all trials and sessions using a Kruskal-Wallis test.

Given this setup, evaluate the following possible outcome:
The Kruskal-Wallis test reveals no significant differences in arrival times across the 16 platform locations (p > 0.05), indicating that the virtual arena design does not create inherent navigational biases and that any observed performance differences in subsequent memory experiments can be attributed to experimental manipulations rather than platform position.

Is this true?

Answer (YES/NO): YES